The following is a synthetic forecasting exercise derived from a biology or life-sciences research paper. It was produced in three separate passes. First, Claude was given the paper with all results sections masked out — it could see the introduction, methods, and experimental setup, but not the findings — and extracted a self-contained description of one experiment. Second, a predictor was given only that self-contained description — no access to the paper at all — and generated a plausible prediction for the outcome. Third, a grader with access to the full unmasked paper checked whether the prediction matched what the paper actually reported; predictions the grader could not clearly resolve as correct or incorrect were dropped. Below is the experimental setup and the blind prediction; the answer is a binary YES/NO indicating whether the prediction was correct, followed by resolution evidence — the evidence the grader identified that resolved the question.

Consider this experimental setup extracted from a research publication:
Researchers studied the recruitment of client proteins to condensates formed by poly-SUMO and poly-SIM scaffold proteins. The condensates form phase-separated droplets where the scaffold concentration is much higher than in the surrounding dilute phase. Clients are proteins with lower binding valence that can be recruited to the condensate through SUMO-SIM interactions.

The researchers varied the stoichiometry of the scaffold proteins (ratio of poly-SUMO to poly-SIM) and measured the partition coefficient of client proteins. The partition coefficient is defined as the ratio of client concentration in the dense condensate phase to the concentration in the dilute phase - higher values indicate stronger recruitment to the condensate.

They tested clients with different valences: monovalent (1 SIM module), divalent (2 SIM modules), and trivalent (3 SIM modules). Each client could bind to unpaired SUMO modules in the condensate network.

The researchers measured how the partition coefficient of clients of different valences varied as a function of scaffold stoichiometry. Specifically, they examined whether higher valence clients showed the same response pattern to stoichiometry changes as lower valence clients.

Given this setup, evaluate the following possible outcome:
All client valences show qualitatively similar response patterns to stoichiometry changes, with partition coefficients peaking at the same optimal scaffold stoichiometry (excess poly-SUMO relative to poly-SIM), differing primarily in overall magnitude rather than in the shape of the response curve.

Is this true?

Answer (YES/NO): NO